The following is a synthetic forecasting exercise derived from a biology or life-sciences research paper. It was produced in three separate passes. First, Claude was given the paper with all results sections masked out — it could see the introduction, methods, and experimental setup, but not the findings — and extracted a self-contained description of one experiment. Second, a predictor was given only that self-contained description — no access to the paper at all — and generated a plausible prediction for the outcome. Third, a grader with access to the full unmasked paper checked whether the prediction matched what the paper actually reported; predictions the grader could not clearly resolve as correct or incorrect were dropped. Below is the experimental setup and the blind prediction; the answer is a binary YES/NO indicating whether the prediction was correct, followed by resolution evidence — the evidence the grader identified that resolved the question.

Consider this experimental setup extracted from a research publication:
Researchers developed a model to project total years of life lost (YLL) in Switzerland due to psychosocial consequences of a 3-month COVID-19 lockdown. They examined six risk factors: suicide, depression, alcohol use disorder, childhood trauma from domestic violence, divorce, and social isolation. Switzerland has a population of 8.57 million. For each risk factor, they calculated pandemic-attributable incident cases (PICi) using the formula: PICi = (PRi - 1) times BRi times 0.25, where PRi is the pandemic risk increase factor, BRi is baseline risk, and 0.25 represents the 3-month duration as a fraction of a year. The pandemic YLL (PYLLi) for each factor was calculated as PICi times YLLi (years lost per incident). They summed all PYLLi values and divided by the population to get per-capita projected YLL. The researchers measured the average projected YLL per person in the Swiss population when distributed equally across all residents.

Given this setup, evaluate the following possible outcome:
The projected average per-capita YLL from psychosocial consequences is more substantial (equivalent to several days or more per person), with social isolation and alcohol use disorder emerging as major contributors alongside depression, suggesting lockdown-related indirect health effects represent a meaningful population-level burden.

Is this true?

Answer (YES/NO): NO